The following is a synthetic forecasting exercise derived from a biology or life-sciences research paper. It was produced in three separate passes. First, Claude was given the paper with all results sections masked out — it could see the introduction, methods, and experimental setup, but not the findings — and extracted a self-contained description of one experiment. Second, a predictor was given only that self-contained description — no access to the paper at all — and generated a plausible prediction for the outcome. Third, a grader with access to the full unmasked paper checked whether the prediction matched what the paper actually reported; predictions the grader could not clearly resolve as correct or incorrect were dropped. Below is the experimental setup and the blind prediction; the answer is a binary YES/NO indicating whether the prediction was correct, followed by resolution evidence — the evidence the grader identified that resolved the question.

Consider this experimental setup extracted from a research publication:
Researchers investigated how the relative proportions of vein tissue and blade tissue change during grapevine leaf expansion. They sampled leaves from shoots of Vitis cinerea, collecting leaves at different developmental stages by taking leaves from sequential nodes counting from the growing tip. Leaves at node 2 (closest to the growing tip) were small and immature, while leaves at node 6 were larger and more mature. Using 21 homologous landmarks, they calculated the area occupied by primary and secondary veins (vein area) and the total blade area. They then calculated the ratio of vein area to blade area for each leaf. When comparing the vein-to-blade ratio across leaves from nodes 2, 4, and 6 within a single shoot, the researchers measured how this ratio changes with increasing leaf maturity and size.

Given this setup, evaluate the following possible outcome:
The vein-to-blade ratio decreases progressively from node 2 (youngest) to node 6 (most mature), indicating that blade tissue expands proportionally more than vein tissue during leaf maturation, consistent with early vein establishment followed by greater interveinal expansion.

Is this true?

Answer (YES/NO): YES